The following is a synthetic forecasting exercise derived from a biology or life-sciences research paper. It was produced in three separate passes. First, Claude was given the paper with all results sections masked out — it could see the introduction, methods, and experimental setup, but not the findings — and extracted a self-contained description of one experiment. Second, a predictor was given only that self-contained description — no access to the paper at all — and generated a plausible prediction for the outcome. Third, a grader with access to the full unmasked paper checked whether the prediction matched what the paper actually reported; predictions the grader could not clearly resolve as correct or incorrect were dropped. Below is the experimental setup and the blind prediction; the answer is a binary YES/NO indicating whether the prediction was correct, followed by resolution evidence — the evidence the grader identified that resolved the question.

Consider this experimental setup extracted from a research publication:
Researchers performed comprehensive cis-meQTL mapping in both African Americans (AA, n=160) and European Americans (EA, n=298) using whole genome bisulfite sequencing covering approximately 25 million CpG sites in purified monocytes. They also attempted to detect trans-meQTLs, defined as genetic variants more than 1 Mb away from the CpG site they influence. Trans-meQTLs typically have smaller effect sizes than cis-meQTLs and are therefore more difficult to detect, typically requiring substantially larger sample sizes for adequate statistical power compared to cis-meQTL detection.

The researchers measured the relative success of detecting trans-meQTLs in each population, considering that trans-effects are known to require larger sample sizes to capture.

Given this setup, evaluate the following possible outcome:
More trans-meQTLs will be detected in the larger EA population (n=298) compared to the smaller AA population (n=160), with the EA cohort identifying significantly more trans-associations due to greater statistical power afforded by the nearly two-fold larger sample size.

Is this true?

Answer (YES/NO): NO